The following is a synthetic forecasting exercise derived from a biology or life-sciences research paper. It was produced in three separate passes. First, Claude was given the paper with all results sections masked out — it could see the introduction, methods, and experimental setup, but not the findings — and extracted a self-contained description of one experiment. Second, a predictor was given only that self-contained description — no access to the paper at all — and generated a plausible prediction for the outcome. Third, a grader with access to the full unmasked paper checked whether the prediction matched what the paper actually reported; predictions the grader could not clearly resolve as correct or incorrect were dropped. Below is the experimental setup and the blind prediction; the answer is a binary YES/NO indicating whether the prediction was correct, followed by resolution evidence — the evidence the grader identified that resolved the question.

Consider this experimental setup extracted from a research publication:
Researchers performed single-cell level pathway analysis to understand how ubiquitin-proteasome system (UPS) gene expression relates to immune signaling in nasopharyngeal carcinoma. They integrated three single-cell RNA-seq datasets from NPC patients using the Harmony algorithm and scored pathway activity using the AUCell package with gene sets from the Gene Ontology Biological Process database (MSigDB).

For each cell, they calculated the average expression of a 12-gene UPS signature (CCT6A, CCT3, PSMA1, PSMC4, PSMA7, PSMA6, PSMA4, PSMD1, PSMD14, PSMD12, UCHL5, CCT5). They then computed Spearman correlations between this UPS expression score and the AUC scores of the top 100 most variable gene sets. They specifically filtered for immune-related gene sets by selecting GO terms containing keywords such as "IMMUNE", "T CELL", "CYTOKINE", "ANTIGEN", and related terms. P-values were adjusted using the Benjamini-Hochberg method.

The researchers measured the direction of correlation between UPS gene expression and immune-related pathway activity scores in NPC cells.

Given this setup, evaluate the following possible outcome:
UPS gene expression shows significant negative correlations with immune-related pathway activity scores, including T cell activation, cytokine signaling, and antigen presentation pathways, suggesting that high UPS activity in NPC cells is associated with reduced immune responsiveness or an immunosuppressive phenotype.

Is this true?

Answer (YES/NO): NO